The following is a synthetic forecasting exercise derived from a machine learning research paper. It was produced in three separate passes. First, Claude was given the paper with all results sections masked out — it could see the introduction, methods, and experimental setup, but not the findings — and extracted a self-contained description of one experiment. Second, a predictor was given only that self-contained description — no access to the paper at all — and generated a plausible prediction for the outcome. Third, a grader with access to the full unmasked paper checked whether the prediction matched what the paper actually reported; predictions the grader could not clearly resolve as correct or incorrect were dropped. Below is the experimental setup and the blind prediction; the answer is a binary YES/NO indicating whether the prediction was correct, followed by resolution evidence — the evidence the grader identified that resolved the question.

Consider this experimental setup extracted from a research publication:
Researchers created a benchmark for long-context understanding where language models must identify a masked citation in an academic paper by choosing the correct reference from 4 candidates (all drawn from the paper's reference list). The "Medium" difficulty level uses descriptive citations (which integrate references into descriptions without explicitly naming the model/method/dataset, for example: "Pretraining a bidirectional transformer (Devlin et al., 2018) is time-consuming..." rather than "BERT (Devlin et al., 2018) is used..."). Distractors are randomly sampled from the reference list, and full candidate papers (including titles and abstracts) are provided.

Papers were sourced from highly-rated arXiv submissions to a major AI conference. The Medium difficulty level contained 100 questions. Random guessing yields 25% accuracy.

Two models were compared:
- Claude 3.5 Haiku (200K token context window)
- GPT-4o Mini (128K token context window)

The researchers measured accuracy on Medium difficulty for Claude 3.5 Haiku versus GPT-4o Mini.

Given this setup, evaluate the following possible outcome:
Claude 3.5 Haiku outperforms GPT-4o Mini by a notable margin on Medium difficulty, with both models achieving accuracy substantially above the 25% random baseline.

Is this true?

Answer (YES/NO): NO